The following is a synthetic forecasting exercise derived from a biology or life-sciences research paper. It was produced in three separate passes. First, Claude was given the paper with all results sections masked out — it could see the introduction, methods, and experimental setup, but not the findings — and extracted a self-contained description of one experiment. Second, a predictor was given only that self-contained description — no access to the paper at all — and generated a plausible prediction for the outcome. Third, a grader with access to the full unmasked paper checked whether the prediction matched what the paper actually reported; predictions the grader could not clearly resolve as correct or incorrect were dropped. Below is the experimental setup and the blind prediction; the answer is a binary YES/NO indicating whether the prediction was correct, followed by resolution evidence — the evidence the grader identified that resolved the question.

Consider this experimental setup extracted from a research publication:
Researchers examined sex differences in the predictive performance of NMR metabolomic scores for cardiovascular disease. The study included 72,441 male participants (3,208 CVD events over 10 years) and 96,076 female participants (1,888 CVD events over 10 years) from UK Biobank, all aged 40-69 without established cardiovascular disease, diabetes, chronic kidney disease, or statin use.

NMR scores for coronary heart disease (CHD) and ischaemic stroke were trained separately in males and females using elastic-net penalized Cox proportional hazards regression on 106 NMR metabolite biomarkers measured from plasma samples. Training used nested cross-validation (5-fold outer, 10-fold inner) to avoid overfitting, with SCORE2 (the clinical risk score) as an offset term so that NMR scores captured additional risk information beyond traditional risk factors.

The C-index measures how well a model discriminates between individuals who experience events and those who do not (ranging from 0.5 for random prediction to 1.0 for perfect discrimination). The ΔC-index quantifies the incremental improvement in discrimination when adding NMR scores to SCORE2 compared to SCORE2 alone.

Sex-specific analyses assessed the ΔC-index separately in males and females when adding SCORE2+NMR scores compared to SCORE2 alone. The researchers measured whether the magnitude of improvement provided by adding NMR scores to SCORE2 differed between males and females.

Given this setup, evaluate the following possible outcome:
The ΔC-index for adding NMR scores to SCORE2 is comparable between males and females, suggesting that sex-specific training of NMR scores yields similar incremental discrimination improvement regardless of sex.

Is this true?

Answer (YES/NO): NO